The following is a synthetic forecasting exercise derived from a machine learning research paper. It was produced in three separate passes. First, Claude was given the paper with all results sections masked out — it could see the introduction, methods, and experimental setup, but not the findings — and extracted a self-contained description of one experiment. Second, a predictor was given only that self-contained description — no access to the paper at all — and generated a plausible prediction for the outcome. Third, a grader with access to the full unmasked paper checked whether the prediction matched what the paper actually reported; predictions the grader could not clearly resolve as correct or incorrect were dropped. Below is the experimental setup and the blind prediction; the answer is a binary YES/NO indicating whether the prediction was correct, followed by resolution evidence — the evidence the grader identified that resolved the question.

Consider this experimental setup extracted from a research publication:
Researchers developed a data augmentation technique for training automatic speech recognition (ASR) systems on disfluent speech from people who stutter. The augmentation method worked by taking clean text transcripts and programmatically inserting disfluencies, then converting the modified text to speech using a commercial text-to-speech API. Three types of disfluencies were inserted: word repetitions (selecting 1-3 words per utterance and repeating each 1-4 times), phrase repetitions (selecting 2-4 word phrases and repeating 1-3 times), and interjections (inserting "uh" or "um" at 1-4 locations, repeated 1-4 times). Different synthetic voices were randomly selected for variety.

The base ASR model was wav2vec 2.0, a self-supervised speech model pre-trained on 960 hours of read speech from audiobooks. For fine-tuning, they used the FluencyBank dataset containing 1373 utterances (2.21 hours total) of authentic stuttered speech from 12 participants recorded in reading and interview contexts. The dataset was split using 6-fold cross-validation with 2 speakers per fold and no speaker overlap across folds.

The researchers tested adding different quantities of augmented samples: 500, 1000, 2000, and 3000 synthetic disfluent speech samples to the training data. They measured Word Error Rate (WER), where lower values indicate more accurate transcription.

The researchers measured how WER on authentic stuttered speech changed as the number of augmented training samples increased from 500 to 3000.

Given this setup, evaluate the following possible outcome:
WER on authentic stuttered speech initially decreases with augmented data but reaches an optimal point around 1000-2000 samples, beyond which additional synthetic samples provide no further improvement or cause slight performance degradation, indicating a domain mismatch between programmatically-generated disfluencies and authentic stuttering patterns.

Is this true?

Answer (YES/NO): NO